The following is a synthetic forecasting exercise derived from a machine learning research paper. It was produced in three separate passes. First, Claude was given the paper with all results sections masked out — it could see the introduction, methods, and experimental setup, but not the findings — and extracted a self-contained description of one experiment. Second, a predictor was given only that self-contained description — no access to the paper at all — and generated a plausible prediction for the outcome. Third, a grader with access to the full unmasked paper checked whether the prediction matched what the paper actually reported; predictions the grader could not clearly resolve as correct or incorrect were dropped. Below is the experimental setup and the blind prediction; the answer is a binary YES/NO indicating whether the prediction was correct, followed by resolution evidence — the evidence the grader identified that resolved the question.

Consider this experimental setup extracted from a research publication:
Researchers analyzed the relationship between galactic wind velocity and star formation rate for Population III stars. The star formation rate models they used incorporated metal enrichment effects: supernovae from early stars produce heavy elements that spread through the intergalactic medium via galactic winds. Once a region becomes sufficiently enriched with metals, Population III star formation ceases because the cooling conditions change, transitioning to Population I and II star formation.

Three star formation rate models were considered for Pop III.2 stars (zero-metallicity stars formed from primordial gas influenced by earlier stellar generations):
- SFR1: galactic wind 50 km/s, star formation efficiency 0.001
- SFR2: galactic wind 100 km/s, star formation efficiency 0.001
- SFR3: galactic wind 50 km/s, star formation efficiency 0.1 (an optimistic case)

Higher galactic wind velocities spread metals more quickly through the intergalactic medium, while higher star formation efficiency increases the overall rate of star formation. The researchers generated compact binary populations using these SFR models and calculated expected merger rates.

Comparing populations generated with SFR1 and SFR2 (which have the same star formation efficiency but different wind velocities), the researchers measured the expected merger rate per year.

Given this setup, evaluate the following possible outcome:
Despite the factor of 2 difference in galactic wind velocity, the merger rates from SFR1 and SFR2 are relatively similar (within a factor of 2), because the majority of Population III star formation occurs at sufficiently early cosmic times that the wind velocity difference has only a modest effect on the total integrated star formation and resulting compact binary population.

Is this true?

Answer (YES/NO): YES